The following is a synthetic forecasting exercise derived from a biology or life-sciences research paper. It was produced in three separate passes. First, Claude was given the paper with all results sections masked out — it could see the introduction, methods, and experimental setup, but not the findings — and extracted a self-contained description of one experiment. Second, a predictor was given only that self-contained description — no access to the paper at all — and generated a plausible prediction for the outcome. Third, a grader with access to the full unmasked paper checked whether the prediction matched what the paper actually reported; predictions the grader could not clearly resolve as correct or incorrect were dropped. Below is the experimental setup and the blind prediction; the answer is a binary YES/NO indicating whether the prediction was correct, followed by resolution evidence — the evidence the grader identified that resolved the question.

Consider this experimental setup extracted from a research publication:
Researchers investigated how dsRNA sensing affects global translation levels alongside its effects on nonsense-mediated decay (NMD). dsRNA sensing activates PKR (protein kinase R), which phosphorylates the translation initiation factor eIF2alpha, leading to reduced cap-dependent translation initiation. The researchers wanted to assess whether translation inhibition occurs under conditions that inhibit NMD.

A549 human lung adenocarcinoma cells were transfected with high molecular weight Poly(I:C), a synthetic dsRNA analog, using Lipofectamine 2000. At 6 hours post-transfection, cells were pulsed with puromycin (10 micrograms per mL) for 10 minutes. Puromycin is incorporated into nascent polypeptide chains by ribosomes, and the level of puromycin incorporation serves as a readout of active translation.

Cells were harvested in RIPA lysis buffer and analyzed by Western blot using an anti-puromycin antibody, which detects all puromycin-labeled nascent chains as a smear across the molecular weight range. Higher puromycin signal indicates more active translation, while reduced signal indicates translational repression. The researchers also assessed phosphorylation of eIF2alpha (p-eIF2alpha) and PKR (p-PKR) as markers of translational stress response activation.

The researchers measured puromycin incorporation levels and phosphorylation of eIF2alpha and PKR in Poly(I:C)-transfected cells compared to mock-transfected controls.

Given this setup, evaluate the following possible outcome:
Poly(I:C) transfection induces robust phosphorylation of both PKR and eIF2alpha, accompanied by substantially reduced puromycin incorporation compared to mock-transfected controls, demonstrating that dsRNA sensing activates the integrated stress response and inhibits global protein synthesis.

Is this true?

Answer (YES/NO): YES